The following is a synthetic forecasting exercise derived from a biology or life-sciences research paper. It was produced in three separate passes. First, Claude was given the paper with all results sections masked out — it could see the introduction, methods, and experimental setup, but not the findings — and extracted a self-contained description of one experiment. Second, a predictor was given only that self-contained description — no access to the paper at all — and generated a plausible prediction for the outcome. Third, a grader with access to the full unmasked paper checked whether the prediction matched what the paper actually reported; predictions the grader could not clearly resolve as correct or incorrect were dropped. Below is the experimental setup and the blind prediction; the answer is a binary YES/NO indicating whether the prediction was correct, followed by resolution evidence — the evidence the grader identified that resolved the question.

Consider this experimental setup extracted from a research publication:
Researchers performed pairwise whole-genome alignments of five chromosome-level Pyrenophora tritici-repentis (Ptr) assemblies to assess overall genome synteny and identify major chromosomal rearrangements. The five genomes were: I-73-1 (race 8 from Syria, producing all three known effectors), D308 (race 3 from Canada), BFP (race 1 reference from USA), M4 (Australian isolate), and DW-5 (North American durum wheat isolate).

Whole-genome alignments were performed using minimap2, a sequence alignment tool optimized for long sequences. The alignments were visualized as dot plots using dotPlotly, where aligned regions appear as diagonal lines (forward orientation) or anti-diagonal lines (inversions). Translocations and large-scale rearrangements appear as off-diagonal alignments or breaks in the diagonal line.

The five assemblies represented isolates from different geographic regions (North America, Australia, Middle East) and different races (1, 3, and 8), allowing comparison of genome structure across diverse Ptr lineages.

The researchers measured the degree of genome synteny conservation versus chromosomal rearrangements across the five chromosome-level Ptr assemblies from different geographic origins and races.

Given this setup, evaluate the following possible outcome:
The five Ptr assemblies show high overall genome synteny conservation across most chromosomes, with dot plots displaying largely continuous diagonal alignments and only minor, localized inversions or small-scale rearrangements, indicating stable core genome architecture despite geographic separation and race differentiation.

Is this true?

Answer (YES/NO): NO